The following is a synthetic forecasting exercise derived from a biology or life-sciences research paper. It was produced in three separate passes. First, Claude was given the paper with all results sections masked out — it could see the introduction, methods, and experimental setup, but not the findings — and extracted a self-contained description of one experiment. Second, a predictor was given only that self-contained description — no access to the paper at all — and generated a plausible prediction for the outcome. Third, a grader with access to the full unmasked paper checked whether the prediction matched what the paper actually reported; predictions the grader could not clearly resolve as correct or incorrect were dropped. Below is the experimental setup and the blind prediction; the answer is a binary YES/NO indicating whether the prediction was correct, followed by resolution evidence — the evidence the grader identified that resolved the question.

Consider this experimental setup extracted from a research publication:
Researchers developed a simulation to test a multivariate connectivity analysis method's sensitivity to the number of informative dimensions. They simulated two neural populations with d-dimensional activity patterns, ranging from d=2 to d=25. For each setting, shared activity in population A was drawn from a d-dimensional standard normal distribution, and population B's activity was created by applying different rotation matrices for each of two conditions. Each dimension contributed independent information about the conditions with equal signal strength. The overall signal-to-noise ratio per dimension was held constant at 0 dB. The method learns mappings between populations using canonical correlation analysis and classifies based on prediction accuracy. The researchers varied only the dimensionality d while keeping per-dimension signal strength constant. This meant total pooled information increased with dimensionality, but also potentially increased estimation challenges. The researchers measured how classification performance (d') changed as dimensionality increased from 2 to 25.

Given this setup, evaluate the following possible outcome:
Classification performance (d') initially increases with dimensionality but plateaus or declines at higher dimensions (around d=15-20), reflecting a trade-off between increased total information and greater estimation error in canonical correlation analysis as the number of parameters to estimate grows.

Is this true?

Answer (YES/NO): NO